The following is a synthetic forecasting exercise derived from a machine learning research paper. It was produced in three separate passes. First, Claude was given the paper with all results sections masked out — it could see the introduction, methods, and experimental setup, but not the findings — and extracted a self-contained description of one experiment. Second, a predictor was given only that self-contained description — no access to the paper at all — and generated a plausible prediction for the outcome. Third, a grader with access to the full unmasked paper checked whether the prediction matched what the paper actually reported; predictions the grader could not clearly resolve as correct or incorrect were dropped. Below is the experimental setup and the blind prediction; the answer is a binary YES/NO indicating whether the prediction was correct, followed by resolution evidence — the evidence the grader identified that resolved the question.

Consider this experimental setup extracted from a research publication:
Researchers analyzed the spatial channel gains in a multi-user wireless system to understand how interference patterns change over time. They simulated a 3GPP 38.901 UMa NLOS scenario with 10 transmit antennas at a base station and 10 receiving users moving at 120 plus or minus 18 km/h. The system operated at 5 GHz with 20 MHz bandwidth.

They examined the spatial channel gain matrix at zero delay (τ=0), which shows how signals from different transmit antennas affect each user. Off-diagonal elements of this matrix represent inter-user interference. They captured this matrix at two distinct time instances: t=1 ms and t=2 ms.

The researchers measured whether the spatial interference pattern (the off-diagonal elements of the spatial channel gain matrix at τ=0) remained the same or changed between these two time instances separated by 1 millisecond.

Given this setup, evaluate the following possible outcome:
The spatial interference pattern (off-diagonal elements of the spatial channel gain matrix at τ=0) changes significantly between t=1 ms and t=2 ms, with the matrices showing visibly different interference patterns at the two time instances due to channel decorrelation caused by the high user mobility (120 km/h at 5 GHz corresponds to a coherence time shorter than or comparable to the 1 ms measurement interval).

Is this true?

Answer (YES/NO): YES